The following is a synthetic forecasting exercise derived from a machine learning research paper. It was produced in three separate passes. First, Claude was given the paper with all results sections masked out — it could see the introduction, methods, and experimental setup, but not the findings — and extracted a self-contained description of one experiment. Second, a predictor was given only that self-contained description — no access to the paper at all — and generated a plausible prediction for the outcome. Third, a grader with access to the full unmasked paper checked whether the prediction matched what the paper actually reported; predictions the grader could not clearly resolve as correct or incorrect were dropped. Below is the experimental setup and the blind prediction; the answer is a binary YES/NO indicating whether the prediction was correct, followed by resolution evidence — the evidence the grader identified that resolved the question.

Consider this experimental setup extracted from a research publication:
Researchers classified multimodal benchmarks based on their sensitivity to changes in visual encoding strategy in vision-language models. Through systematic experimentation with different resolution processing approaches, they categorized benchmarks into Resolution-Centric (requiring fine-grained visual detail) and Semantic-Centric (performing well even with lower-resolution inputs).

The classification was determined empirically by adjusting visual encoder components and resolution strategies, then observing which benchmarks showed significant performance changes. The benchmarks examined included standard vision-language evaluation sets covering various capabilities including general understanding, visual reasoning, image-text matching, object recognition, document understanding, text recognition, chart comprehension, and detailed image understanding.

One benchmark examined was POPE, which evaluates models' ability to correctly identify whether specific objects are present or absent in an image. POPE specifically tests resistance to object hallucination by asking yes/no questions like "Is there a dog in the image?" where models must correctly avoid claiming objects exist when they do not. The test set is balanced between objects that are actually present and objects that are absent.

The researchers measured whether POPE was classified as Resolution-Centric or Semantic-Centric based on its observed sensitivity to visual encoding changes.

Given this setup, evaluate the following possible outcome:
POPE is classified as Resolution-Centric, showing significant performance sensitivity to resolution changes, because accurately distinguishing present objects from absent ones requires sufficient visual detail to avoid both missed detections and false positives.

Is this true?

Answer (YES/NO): NO